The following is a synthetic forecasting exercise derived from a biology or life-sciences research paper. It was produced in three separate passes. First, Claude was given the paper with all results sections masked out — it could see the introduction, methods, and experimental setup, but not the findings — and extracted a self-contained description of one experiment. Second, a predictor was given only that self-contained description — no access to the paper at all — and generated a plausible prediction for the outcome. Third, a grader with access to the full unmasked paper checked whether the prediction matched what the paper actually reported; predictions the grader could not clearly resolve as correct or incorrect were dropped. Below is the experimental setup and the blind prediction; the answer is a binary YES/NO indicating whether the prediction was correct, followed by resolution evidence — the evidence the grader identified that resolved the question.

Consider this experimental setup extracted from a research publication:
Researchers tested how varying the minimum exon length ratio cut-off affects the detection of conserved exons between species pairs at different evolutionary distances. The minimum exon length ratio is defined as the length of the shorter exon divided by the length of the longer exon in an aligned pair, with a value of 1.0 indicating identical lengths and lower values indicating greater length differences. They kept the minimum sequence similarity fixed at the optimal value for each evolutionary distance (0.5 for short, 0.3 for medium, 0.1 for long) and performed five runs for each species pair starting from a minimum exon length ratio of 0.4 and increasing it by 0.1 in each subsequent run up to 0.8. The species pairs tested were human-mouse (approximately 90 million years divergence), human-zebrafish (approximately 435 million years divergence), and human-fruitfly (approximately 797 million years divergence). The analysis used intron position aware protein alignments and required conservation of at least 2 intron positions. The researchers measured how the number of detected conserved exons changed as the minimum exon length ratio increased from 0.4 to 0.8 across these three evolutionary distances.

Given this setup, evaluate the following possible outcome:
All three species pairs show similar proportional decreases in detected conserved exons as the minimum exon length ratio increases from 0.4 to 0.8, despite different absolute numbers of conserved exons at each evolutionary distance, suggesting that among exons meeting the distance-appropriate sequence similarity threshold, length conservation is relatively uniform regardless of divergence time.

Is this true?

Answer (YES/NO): NO